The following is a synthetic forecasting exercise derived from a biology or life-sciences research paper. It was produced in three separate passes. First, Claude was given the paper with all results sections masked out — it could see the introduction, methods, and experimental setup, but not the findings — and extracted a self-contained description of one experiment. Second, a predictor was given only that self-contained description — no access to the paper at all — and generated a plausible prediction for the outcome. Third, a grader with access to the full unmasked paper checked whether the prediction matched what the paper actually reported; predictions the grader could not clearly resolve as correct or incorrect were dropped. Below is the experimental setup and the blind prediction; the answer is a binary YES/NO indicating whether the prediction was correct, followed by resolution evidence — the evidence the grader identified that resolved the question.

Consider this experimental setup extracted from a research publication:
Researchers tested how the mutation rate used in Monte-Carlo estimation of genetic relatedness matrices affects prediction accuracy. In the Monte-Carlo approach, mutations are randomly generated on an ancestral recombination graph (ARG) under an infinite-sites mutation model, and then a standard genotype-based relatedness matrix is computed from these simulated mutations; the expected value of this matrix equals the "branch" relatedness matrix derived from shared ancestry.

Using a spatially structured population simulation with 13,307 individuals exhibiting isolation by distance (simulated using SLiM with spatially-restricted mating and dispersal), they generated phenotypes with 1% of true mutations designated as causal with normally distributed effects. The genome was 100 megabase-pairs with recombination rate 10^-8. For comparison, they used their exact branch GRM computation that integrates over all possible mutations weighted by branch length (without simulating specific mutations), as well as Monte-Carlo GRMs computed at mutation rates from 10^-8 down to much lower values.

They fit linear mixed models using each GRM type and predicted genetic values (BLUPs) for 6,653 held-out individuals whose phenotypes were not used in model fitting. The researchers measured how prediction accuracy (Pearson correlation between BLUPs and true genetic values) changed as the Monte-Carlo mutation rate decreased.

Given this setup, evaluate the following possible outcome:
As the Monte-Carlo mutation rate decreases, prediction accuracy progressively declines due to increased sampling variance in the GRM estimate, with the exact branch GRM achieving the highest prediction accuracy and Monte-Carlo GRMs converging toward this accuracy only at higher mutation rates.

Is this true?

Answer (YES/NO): YES